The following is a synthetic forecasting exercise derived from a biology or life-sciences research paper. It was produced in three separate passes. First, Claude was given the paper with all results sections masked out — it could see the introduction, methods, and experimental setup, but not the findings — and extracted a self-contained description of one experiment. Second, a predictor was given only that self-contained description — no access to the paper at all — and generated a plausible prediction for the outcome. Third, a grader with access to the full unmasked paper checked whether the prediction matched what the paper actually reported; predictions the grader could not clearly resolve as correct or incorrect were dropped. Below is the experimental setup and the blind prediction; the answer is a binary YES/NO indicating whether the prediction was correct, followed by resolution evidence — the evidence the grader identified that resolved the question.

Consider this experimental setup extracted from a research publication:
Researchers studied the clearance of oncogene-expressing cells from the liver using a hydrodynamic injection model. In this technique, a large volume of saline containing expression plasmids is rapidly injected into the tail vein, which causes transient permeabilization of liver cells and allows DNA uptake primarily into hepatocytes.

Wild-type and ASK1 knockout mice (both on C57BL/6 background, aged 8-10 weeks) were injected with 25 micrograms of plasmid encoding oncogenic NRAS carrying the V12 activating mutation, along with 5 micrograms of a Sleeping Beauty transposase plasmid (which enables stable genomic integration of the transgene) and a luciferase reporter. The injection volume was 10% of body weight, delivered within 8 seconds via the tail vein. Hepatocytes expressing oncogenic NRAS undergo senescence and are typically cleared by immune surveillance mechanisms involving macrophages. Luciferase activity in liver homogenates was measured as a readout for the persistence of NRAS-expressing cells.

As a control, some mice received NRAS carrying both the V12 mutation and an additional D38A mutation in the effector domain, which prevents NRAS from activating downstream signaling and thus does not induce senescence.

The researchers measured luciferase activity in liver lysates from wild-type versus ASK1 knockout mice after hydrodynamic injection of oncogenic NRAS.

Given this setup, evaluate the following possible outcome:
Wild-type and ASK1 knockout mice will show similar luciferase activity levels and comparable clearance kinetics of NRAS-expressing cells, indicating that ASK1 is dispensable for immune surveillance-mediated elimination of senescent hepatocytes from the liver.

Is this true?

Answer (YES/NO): NO